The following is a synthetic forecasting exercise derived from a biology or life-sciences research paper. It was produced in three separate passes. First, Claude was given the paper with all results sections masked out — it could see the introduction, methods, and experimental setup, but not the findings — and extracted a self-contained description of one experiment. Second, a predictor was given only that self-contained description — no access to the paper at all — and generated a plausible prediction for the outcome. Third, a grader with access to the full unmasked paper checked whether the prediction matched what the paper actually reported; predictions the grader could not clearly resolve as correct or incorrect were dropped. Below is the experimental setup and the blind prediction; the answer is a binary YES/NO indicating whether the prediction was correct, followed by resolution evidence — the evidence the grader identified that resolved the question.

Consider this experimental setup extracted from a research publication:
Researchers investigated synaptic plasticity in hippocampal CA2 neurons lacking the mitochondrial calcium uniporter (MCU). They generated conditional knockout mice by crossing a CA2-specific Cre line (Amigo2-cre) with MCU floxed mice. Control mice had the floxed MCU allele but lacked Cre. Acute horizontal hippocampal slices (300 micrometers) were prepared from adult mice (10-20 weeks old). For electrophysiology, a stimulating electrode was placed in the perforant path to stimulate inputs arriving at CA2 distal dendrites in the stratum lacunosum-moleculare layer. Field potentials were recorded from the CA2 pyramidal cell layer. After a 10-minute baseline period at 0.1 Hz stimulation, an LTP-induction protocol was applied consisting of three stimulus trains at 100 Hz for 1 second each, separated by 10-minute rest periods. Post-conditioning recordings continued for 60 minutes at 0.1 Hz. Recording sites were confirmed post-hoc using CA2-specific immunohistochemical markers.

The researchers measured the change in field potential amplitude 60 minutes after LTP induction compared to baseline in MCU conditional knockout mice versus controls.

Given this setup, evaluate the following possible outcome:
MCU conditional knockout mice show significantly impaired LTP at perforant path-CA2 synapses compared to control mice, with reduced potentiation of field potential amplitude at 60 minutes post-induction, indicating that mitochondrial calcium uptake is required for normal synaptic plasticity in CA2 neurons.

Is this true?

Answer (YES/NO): YES